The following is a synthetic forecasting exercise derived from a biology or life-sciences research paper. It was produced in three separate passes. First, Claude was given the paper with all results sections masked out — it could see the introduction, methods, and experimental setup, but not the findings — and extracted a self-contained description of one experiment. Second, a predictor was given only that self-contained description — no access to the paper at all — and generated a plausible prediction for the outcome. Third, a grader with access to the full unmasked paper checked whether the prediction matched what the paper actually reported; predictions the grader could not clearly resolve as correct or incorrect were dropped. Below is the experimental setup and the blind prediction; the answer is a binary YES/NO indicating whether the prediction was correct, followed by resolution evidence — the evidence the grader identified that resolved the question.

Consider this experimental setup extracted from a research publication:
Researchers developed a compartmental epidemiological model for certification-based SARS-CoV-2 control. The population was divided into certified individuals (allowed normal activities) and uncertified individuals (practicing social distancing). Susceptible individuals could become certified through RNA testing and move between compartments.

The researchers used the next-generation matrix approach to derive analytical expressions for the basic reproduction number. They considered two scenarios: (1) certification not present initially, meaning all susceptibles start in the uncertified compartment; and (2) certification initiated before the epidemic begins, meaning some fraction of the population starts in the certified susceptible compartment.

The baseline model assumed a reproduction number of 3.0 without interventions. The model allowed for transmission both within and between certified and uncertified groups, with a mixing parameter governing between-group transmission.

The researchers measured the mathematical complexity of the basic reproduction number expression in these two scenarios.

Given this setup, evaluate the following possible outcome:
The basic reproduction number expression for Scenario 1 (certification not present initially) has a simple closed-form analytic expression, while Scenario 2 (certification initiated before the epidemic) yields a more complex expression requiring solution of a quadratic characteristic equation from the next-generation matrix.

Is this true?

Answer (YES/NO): NO